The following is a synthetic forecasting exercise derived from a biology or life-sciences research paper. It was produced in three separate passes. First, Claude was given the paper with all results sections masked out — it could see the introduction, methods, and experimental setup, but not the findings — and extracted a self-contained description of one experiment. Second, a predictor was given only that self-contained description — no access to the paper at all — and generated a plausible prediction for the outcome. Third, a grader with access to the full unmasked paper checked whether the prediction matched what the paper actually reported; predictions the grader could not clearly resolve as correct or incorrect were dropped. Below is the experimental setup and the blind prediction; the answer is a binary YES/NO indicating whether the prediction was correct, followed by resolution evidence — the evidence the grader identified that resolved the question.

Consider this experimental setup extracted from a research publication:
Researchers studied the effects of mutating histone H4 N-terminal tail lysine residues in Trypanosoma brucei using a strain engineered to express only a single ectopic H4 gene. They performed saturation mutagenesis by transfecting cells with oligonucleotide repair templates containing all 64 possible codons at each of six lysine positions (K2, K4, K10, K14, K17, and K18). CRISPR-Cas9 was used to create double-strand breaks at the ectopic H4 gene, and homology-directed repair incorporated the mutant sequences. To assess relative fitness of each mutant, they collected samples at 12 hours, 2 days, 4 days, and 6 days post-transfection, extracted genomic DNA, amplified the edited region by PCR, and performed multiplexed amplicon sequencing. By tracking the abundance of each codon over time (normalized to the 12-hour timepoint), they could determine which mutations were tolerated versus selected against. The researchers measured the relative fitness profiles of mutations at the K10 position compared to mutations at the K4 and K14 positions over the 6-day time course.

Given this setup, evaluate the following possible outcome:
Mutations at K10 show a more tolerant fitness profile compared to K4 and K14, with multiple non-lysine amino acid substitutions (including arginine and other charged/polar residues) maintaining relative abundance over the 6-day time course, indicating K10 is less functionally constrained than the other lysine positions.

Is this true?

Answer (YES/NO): NO